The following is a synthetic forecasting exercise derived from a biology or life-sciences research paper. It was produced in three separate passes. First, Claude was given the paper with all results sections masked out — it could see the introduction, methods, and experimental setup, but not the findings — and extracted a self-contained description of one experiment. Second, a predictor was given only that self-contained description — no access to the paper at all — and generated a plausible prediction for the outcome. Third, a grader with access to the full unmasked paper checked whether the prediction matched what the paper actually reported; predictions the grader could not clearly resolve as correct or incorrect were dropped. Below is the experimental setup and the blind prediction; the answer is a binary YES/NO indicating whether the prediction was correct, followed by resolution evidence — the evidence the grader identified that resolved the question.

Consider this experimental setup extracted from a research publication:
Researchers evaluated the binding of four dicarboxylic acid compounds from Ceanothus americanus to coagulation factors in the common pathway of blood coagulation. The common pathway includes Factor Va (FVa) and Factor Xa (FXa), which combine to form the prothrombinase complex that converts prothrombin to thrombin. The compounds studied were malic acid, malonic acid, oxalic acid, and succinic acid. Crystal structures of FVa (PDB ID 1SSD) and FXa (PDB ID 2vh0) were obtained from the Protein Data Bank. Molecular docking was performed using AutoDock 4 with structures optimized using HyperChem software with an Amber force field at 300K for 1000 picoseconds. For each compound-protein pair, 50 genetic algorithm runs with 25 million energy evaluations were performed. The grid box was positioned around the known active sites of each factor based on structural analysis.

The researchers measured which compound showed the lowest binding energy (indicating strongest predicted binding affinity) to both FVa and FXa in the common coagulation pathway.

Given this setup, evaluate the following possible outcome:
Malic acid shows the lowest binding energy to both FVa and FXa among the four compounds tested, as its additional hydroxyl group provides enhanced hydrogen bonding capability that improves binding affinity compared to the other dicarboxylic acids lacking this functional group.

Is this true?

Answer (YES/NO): NO